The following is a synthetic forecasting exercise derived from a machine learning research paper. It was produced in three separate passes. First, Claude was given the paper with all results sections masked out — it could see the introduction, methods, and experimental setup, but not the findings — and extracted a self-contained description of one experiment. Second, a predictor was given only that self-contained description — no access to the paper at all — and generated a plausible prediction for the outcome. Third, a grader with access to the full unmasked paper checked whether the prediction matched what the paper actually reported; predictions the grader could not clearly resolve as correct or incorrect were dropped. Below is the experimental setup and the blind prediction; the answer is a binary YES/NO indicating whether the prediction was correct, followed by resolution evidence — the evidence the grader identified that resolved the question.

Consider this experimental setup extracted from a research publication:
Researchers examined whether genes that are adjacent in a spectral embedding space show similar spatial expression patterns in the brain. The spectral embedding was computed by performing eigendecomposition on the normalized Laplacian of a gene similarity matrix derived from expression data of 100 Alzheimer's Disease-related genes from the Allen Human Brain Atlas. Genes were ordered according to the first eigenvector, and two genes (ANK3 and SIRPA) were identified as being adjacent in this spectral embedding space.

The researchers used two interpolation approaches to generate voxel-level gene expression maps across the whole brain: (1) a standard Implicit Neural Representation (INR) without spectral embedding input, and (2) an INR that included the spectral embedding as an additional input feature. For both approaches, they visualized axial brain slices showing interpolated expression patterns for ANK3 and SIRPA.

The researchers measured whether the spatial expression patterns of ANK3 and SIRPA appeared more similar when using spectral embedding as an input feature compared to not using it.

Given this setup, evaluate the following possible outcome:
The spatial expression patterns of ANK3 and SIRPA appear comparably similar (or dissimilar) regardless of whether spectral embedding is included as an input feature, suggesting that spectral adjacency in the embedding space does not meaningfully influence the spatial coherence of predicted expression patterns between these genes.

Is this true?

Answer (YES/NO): NO